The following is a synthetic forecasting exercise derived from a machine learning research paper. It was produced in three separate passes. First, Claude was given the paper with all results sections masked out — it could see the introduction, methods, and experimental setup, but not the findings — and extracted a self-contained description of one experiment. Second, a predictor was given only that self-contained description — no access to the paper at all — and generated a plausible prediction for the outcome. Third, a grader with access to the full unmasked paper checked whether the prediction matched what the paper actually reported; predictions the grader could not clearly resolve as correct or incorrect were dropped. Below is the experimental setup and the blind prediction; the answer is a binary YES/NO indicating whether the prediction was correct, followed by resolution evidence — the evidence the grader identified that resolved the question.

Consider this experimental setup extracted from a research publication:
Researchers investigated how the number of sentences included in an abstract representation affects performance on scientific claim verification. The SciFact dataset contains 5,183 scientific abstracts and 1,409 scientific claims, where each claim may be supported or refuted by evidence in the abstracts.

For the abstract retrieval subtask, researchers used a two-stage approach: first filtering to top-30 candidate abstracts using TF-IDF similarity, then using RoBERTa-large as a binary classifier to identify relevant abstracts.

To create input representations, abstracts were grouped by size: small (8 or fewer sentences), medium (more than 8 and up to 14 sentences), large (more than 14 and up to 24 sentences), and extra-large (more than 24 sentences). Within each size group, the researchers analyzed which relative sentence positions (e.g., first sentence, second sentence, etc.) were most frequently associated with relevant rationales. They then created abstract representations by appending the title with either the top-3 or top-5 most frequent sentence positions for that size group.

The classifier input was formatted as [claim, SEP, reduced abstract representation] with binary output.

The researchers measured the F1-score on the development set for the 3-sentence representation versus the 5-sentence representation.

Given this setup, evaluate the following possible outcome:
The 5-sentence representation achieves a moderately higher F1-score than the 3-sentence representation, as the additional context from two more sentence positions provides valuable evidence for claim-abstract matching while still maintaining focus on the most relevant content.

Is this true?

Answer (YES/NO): YES